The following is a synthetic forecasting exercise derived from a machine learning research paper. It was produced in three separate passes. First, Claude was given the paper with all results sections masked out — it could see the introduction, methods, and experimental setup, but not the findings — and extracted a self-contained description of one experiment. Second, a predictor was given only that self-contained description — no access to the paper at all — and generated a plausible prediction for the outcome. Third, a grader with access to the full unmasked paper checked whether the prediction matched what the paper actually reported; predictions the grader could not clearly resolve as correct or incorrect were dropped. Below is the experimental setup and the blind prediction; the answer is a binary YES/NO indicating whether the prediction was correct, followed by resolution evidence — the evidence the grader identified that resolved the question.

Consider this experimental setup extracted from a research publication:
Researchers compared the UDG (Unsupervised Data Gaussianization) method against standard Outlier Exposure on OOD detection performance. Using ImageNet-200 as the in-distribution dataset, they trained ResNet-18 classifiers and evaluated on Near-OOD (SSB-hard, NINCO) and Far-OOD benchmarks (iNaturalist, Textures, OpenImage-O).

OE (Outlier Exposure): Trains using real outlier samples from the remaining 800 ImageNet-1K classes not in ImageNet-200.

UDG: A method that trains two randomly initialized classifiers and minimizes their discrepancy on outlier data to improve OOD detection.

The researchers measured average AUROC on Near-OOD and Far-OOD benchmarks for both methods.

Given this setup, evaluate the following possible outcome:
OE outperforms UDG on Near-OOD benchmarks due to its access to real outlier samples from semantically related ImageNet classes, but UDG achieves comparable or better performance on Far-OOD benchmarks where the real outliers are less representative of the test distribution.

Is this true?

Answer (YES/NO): NO